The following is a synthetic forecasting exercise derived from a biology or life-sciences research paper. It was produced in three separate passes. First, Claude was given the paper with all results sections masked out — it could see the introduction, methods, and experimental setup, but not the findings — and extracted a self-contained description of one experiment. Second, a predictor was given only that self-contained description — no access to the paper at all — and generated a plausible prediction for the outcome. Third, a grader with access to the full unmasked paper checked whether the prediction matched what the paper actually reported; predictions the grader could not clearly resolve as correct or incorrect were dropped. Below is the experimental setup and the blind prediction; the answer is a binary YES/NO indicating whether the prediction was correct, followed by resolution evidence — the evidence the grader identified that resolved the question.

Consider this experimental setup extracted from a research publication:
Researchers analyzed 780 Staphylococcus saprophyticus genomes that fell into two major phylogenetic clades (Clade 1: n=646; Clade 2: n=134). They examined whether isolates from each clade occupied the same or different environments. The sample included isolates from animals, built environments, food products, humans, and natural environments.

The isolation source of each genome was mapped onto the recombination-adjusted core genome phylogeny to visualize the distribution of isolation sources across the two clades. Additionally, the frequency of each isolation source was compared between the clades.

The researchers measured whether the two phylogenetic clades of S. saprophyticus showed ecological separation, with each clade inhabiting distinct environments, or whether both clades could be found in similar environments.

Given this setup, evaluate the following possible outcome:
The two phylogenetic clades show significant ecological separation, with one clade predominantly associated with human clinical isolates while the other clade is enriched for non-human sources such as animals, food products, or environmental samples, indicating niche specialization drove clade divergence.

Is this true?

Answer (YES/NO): NO